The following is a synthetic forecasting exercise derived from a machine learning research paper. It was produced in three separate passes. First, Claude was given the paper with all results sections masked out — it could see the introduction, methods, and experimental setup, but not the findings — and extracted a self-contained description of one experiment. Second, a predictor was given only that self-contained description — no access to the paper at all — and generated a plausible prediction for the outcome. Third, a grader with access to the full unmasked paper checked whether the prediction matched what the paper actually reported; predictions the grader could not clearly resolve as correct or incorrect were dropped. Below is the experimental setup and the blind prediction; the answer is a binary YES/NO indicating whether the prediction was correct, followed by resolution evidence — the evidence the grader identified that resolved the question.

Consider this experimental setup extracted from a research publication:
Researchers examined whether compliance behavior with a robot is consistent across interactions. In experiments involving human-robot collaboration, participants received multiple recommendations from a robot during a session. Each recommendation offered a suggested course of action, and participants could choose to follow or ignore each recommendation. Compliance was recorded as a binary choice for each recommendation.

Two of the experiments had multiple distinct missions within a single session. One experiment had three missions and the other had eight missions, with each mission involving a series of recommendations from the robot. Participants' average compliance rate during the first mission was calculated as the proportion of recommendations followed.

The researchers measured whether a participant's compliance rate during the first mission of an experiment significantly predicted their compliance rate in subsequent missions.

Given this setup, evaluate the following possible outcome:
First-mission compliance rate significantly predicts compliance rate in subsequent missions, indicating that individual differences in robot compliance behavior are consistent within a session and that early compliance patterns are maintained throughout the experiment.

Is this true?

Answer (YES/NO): NO